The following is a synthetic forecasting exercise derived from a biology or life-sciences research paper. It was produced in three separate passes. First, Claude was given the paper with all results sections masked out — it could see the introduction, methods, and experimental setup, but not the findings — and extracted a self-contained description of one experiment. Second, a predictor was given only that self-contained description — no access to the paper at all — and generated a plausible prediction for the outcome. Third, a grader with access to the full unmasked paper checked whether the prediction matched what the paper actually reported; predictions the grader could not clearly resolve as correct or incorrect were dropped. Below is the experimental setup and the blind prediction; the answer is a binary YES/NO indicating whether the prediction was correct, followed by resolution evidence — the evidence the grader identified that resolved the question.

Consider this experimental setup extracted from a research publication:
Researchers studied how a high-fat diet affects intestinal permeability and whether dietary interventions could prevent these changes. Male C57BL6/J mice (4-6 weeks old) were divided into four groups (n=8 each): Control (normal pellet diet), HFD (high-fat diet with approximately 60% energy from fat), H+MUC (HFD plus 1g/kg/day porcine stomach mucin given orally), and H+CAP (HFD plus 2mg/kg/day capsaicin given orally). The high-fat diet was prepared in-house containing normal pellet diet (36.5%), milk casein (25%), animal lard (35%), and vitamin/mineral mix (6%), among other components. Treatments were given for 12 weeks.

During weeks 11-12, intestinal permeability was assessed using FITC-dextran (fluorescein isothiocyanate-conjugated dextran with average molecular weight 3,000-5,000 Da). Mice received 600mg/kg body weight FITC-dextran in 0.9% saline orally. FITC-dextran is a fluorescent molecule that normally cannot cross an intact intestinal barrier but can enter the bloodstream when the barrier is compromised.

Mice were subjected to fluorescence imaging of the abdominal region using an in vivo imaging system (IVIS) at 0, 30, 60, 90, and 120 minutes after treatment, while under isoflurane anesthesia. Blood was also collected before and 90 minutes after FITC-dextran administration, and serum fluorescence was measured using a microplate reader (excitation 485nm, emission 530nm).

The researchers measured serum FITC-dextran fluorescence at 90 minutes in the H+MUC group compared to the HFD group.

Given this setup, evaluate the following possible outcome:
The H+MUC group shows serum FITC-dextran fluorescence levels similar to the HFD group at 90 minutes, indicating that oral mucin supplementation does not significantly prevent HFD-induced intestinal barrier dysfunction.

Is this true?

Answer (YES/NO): NO